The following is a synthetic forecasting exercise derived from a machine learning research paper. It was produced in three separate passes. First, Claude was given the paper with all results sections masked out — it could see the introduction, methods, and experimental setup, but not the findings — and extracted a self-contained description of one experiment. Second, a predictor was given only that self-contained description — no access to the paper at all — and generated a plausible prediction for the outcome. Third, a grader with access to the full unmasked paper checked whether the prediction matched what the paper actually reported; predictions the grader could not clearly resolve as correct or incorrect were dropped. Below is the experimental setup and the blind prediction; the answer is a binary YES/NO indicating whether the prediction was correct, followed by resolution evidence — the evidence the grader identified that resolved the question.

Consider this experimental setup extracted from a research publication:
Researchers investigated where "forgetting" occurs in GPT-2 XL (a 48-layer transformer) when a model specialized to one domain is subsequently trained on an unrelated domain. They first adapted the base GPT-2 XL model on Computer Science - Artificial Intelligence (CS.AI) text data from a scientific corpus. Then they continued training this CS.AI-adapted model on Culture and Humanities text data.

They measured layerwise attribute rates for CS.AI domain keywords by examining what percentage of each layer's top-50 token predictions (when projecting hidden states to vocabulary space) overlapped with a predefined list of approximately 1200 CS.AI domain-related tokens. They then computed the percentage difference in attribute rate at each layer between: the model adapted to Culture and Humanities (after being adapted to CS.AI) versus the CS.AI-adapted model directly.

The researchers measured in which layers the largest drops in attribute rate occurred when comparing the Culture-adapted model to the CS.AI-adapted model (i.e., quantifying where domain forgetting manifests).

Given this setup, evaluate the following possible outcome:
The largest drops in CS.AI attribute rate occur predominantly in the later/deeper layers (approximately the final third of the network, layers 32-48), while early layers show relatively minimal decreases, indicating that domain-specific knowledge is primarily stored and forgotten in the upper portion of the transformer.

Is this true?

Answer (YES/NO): NO